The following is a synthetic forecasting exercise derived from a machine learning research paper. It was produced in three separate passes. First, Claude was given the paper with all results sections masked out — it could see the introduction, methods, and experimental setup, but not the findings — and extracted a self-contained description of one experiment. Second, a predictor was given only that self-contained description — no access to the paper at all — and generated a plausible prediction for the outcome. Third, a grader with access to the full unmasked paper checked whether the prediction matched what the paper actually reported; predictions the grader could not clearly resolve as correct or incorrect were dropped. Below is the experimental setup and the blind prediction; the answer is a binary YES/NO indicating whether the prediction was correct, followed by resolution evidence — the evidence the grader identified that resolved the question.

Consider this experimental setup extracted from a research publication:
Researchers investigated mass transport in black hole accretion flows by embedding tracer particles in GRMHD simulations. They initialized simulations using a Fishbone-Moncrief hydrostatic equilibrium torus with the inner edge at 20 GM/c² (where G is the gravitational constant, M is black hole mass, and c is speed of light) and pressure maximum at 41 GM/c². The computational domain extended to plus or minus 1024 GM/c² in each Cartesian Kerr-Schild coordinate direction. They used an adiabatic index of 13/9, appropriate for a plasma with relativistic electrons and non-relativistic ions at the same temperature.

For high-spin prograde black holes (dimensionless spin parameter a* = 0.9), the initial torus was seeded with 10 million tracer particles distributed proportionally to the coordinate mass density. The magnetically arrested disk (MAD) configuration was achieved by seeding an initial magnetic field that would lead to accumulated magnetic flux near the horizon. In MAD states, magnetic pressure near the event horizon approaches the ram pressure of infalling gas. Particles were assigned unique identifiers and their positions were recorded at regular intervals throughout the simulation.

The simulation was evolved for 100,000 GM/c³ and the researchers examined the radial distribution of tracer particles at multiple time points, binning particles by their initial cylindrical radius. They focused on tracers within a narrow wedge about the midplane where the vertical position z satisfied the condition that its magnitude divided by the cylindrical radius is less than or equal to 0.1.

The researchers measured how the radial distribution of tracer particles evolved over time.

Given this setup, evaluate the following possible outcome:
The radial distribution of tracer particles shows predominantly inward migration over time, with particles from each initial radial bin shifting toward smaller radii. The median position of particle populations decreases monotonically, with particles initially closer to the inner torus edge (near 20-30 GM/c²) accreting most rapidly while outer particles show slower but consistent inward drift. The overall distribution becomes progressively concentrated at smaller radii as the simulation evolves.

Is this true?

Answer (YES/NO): NO